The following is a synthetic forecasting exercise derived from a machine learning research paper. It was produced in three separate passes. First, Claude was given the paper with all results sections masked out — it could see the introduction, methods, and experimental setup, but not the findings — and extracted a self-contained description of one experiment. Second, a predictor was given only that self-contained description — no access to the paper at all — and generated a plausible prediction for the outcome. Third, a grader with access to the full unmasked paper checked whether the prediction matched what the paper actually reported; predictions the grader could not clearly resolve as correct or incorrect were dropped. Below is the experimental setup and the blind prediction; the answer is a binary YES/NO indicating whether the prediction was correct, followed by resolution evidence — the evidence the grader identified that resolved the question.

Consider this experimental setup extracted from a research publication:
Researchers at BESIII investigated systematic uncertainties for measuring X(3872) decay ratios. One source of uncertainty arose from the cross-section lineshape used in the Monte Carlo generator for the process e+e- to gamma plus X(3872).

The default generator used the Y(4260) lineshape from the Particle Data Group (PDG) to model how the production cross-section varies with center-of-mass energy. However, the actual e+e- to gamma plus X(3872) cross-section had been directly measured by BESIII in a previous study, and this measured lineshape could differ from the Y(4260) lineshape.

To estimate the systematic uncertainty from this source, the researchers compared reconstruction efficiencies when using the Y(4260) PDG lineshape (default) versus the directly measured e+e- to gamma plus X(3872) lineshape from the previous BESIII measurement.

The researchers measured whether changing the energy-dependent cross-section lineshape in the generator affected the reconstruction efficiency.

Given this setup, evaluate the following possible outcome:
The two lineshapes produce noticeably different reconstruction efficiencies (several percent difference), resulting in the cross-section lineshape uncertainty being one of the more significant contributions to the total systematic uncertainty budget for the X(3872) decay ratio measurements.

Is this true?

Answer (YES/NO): NO